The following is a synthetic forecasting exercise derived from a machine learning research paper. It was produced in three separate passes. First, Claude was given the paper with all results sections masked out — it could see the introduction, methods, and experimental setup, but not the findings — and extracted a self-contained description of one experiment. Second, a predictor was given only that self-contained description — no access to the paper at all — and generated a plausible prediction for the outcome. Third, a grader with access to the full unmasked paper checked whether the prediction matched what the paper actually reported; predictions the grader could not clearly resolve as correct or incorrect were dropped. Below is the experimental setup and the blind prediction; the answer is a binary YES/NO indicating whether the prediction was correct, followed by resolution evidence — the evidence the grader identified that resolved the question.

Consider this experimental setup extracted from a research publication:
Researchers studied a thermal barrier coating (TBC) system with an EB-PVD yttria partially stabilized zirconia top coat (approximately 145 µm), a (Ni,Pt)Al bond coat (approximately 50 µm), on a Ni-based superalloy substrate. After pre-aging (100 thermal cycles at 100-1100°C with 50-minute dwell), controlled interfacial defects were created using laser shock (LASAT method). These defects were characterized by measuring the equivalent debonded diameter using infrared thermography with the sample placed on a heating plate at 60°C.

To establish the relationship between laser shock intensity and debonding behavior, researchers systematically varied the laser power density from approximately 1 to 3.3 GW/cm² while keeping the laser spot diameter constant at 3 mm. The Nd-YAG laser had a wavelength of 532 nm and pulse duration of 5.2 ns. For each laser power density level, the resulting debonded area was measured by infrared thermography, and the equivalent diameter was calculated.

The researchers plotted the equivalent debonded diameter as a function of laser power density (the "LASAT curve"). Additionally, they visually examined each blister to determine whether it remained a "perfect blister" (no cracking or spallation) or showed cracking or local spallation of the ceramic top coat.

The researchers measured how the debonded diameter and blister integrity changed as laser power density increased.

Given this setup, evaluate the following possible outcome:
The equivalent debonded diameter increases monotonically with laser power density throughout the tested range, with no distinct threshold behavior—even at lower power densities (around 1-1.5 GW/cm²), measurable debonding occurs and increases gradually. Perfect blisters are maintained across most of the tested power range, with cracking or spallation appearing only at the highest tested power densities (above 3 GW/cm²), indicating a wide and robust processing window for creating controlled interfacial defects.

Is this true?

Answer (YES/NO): NO